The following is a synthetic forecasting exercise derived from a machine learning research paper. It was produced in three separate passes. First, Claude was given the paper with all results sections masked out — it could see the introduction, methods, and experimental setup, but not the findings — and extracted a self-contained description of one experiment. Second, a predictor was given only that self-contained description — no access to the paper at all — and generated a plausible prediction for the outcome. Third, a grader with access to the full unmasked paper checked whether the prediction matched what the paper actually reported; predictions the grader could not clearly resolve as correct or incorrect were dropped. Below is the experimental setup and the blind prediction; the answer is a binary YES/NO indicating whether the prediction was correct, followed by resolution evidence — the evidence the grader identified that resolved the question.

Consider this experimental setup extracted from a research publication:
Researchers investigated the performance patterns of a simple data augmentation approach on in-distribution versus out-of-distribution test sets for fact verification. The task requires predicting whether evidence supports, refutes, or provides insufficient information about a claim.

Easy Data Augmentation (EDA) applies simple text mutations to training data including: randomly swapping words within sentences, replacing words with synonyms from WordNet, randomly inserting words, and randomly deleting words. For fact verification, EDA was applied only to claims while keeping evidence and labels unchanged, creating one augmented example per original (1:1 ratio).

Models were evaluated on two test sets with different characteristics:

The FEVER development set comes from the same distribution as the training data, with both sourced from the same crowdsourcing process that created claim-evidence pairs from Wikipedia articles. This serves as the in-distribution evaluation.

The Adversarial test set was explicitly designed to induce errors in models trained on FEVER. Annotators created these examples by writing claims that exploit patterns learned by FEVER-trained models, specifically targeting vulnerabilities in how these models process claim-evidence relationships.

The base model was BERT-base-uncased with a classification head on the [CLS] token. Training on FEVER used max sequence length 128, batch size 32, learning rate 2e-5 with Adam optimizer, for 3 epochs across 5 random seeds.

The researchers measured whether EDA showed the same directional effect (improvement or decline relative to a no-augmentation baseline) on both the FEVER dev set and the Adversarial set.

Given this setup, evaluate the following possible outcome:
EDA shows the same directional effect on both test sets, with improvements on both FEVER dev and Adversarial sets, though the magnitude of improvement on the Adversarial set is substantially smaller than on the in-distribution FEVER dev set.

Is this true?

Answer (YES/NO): NO